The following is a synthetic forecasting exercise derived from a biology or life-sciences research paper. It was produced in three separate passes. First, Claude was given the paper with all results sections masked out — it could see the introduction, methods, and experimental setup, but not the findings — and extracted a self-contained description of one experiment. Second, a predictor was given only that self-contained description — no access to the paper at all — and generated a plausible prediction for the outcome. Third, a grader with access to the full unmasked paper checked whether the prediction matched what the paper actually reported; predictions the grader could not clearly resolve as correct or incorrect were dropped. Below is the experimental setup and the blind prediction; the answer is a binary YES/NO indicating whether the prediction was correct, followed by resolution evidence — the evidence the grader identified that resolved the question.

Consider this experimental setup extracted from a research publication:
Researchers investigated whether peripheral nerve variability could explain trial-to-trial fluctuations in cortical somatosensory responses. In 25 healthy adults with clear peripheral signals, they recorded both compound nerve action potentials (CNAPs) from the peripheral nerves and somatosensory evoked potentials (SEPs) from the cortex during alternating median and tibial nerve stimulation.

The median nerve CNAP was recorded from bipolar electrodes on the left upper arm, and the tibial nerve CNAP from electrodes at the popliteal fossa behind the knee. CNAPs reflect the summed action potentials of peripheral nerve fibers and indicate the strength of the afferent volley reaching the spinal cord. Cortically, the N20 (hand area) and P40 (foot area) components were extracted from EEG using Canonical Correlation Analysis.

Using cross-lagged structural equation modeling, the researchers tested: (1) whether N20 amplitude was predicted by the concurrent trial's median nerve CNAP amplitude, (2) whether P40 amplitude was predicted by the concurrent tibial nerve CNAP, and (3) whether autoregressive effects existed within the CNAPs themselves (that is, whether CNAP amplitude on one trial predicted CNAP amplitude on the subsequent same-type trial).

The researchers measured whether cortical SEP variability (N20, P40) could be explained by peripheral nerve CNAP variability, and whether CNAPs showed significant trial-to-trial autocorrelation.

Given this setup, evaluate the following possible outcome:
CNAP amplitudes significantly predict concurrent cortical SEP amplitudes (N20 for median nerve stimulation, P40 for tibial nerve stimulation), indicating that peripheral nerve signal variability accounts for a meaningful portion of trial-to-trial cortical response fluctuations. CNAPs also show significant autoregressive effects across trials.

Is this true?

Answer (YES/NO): NO